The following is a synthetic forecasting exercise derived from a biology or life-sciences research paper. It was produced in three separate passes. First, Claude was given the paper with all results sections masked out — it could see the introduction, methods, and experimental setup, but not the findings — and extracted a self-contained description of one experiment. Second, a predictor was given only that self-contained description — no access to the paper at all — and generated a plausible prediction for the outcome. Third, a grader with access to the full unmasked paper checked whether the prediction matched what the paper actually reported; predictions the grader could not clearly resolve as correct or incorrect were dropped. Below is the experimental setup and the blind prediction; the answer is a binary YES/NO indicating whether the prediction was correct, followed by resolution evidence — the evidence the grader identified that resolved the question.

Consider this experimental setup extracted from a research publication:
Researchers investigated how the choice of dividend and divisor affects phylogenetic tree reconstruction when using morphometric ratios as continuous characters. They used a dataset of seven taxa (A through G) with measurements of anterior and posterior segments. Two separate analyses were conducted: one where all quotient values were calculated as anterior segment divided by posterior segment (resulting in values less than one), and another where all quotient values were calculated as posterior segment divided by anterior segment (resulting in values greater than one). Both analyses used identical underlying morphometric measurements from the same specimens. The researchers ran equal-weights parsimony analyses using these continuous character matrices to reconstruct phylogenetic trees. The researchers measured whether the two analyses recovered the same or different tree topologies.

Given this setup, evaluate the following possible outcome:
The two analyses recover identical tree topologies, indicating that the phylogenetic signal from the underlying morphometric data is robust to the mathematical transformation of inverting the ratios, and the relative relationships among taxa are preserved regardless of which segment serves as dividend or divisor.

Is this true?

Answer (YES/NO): NO